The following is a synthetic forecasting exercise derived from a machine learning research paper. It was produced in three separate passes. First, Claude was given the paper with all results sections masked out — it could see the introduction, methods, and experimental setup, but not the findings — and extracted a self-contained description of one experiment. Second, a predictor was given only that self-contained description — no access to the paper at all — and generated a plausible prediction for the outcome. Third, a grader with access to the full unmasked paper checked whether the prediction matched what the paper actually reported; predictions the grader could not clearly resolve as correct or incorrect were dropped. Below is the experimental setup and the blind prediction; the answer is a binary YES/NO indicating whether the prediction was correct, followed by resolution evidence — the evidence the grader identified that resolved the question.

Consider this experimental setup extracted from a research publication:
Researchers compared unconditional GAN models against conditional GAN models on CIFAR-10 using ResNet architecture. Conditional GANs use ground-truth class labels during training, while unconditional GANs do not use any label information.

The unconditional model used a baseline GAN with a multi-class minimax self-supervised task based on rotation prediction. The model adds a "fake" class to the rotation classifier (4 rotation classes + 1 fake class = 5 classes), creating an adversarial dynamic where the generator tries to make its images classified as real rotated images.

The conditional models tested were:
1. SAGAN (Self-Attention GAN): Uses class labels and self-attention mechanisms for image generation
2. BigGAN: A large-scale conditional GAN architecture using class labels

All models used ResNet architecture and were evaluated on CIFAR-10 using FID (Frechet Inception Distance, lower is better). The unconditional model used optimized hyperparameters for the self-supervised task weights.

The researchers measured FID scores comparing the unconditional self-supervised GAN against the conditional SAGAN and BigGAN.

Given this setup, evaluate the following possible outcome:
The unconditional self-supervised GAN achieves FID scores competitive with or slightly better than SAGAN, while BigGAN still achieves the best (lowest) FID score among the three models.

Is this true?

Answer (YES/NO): NO